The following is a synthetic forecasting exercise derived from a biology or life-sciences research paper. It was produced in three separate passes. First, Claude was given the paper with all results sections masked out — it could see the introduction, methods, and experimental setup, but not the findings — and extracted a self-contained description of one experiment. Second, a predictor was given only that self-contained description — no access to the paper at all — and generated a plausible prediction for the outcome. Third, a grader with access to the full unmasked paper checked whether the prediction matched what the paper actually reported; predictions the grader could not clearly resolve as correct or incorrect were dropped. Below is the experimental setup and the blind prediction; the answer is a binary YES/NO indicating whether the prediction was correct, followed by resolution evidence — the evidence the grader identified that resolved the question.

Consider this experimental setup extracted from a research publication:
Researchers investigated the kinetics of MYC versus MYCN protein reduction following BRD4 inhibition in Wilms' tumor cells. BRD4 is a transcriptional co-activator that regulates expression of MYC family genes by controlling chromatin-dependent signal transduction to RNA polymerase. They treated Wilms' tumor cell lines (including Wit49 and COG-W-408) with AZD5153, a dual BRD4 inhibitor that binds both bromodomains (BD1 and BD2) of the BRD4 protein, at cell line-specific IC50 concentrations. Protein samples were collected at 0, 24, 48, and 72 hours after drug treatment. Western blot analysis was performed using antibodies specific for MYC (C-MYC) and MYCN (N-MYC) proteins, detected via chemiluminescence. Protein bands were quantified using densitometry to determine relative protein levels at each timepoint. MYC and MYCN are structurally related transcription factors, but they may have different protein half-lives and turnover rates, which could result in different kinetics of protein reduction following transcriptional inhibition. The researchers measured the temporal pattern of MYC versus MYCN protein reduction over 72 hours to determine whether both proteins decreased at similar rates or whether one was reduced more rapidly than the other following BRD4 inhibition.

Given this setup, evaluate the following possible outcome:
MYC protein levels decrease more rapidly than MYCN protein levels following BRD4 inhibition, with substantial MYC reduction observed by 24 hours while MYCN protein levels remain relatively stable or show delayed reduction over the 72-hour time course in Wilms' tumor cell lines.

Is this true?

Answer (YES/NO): NO